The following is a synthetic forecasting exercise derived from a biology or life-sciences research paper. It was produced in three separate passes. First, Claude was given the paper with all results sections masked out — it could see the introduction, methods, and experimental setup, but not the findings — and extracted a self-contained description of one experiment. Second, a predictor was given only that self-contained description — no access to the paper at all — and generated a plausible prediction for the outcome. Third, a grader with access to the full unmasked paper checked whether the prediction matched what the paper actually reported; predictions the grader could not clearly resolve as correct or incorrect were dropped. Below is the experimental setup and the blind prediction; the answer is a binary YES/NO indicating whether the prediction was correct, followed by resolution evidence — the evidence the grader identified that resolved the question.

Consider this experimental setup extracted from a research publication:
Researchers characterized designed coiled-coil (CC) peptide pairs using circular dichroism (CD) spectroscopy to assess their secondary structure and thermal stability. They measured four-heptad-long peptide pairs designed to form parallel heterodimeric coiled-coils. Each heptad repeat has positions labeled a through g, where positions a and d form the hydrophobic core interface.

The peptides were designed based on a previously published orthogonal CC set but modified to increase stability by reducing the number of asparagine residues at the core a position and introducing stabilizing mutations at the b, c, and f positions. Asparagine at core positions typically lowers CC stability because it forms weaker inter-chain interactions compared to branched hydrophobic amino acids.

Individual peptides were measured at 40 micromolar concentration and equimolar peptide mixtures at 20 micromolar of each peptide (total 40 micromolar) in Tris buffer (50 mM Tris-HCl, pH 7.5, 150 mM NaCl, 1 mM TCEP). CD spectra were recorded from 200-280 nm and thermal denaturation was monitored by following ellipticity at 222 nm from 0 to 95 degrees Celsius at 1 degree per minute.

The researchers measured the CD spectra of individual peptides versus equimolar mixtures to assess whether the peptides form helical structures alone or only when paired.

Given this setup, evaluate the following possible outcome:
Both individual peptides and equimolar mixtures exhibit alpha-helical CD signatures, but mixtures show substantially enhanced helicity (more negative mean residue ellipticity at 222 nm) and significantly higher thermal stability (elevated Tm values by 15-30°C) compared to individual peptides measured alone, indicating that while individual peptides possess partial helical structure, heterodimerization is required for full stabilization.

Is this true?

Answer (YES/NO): NO